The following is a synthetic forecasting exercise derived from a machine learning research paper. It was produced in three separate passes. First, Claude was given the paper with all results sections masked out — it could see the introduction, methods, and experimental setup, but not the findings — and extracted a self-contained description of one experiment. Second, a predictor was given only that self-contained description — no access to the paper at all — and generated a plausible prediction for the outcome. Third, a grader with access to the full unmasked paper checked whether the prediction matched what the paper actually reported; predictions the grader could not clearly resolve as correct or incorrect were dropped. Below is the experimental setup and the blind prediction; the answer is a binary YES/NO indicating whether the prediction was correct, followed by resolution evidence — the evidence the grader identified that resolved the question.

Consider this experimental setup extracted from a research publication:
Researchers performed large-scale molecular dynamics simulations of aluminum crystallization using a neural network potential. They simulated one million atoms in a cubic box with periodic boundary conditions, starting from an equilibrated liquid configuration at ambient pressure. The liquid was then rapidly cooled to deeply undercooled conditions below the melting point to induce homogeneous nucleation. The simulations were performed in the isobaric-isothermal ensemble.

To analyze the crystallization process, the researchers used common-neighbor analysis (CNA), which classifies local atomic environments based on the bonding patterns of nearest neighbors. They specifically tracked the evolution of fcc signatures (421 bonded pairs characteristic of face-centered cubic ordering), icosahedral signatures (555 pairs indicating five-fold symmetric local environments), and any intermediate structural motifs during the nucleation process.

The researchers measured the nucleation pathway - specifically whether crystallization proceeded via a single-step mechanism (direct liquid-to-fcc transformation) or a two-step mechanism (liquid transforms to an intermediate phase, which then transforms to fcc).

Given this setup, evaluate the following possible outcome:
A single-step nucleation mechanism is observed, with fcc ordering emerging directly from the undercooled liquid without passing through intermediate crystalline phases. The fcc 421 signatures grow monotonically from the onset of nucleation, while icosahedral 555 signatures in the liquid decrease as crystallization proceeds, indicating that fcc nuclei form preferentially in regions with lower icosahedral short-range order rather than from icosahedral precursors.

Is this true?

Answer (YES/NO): YES